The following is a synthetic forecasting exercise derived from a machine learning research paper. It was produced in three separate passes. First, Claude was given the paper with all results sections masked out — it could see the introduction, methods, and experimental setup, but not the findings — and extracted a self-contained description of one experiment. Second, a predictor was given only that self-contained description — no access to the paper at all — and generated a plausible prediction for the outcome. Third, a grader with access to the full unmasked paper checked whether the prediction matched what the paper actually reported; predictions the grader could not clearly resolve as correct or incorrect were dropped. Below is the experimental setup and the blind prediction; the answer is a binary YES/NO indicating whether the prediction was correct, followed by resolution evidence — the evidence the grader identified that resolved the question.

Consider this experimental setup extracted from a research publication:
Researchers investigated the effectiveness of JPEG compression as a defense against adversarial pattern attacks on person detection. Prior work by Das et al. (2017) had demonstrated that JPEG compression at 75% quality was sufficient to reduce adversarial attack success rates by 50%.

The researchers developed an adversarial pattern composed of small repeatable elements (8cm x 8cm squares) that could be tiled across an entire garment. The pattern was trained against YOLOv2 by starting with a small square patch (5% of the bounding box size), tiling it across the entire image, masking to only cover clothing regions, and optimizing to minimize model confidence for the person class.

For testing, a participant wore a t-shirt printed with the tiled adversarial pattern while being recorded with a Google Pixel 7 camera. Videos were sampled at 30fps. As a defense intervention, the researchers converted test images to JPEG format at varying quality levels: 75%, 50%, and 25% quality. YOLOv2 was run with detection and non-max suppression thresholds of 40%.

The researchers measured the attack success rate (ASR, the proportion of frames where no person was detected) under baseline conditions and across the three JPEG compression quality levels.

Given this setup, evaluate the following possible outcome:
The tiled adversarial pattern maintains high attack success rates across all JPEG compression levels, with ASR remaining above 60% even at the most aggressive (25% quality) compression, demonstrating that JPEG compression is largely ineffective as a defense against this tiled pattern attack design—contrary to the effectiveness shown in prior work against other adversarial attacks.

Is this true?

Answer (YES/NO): YES